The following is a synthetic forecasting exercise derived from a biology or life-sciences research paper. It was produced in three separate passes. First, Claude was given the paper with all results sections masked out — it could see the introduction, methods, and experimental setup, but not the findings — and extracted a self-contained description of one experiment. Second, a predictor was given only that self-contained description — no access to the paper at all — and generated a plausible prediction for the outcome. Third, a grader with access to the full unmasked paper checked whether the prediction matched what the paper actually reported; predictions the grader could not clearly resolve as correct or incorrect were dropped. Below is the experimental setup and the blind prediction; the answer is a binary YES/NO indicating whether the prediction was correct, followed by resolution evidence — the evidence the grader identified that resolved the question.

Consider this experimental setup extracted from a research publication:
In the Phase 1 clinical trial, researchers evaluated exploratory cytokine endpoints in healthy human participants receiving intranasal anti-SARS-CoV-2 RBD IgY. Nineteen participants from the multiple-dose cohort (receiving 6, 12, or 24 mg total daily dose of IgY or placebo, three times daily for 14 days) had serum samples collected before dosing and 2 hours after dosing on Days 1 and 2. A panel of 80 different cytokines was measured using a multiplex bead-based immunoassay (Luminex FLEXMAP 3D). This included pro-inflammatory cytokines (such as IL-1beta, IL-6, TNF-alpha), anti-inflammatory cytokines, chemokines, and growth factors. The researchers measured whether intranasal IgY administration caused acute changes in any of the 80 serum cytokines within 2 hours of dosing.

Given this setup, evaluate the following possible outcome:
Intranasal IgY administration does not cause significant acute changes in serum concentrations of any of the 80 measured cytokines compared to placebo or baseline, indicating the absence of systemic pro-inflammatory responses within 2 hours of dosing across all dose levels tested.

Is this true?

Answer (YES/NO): NO